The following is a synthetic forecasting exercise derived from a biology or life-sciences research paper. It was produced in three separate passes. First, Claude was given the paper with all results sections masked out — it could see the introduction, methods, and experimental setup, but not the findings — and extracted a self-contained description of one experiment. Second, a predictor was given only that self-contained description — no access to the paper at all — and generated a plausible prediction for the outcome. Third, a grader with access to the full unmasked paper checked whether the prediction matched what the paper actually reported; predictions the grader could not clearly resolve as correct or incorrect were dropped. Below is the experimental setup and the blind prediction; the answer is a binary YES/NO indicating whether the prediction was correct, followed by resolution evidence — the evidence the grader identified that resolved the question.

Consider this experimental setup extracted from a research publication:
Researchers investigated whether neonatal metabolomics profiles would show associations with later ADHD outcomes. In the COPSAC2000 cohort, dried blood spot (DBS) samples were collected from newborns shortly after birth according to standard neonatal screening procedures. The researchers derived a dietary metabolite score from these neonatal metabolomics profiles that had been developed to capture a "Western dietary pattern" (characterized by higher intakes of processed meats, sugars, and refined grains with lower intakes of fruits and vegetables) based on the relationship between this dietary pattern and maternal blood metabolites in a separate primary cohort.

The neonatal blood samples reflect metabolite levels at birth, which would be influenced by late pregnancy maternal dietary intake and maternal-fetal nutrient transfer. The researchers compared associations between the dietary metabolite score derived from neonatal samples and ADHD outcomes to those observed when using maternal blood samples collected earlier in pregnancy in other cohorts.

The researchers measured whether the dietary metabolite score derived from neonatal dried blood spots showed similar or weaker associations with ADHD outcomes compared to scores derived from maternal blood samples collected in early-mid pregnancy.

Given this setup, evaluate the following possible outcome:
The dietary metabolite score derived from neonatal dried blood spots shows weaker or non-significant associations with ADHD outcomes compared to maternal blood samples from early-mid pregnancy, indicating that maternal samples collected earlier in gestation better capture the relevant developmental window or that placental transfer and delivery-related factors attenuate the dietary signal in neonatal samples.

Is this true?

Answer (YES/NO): YES